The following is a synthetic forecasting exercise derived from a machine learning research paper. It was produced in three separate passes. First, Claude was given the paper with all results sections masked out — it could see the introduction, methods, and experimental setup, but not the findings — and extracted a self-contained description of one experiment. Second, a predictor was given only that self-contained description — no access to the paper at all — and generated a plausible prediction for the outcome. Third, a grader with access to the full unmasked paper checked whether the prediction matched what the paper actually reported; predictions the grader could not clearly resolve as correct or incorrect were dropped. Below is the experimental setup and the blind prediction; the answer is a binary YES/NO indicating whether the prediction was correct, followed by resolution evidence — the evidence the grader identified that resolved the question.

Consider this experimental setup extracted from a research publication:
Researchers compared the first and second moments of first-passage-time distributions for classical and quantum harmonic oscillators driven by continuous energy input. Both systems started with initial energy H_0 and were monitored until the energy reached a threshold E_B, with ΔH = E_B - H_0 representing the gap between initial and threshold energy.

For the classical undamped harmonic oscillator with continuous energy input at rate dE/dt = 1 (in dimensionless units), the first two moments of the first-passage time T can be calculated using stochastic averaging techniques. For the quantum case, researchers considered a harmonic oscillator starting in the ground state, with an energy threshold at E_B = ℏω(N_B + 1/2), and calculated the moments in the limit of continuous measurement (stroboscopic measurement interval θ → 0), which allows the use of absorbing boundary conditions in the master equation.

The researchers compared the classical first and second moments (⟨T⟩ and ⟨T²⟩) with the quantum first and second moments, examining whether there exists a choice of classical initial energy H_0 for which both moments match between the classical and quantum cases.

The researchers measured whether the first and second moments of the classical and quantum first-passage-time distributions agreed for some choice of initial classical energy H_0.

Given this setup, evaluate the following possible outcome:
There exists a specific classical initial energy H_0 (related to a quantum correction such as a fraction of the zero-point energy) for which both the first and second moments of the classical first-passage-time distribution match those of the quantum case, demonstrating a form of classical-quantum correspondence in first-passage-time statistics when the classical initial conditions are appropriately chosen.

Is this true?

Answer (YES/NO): YES